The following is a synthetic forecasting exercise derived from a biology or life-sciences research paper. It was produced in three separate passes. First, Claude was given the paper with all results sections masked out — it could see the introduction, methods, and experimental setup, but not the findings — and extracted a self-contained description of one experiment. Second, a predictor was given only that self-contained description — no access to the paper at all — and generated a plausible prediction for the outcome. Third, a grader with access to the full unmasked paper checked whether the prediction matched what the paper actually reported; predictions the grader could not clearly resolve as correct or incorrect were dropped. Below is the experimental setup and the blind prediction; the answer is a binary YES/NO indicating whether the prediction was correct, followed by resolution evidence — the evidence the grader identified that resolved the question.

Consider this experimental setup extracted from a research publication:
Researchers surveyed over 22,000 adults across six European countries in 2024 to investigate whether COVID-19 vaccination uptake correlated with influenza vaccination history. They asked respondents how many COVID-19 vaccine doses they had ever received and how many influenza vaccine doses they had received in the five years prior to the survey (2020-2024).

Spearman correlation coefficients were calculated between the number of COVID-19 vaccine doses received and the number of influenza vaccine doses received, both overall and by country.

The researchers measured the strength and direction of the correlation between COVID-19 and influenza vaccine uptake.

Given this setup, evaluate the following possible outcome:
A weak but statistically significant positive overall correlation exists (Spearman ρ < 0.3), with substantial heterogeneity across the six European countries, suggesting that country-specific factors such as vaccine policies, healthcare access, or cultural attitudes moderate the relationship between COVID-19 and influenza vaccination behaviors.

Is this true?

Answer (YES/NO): NO